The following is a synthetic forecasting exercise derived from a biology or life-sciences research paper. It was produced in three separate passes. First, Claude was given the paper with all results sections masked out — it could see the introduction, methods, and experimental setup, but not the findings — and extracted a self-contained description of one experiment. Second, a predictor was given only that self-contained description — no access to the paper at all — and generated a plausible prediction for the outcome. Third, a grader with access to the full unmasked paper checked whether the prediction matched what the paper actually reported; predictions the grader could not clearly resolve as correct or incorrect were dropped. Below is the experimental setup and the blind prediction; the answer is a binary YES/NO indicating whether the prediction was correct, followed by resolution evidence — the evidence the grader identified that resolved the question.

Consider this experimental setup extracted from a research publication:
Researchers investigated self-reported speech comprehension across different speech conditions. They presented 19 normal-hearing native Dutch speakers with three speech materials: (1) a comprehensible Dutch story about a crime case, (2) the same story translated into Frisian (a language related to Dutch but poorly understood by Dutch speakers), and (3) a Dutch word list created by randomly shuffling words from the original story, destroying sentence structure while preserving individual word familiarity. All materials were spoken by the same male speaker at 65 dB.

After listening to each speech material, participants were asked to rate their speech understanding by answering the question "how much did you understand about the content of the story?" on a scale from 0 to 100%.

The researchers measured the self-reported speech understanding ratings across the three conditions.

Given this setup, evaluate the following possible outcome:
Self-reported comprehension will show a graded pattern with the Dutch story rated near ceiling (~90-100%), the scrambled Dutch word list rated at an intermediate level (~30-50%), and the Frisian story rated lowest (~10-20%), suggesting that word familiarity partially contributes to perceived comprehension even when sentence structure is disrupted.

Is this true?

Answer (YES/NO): NO